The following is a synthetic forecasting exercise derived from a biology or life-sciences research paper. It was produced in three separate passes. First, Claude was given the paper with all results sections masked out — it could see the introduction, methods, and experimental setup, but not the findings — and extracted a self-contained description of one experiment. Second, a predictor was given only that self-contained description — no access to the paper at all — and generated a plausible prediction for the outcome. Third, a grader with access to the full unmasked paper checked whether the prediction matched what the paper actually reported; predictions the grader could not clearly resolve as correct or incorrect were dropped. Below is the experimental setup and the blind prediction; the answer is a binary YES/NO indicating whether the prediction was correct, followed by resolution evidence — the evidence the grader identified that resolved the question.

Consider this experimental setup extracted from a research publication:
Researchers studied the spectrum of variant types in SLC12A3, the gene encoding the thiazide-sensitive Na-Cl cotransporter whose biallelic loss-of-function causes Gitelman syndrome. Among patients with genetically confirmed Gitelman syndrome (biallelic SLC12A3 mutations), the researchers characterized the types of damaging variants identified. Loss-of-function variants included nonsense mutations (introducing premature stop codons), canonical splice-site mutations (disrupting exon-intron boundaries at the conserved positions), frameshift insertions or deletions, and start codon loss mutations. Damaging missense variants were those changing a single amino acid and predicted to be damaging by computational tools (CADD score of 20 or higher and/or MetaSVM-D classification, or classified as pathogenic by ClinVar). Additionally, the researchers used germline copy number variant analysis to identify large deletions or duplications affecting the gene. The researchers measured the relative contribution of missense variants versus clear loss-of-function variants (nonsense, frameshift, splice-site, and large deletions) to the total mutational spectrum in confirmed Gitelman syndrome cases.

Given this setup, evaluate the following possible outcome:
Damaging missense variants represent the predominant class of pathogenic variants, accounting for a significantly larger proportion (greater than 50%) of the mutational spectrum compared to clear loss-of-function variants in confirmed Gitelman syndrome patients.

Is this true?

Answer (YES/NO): YES